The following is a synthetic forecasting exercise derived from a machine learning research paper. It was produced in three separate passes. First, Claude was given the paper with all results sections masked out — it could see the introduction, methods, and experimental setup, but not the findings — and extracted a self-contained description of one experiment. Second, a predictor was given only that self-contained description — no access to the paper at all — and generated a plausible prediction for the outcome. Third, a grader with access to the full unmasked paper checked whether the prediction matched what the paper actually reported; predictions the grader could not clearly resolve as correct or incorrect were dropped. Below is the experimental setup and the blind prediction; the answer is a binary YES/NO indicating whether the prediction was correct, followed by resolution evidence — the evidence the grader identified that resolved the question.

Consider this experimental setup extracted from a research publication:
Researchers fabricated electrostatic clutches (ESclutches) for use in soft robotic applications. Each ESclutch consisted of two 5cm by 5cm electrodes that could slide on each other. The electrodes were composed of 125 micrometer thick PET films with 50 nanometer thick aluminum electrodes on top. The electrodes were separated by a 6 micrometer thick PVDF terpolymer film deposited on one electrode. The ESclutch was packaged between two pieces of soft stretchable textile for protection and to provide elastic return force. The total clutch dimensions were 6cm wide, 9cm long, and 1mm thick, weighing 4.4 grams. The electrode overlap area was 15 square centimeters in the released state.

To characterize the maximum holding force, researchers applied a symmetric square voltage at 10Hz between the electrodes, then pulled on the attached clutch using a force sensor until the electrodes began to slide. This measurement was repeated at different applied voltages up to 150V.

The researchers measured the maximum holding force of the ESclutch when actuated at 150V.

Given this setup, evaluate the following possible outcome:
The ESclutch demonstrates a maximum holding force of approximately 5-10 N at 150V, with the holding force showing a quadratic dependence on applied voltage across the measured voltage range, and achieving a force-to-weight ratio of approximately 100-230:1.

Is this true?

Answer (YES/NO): NO